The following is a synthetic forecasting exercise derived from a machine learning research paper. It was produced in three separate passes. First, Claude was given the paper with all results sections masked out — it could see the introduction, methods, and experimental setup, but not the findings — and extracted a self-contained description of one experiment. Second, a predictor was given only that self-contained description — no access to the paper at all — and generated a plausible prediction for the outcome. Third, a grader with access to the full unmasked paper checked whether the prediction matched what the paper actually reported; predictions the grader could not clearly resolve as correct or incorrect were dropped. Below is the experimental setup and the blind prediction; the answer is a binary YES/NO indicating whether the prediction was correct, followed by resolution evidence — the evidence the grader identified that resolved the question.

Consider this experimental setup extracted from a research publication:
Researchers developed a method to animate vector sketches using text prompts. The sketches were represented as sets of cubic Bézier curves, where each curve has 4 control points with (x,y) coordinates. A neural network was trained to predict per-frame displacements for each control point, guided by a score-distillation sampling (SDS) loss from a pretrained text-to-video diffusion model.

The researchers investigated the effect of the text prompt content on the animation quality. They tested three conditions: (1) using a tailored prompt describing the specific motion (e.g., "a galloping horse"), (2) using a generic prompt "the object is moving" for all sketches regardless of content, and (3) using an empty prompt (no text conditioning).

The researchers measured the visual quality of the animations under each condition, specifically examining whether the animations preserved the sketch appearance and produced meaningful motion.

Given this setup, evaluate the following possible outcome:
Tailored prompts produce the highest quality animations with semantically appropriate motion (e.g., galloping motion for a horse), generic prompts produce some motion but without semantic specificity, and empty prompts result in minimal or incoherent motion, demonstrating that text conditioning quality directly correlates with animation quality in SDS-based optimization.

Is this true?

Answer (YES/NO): NO